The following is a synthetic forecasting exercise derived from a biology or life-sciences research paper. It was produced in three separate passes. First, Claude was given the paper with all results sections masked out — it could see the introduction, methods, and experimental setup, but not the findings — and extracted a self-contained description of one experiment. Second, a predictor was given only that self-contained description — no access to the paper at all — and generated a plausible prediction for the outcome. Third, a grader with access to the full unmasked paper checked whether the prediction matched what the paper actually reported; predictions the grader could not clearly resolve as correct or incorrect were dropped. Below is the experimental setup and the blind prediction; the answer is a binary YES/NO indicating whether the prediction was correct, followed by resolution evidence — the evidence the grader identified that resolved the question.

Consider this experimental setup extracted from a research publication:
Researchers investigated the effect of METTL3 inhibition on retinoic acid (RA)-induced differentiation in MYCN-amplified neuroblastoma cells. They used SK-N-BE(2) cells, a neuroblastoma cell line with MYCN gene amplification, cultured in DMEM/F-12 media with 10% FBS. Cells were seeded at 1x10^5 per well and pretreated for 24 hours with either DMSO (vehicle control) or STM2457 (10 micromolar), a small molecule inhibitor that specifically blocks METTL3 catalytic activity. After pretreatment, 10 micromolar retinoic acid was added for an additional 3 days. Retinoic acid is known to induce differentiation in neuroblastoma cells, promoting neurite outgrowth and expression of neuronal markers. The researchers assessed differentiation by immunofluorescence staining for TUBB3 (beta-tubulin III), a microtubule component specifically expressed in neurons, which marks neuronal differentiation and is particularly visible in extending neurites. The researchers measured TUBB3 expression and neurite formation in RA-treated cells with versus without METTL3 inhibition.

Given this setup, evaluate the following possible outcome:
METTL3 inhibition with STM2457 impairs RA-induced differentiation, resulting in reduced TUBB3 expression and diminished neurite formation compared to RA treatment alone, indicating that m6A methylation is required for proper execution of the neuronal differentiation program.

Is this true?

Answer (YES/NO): NO